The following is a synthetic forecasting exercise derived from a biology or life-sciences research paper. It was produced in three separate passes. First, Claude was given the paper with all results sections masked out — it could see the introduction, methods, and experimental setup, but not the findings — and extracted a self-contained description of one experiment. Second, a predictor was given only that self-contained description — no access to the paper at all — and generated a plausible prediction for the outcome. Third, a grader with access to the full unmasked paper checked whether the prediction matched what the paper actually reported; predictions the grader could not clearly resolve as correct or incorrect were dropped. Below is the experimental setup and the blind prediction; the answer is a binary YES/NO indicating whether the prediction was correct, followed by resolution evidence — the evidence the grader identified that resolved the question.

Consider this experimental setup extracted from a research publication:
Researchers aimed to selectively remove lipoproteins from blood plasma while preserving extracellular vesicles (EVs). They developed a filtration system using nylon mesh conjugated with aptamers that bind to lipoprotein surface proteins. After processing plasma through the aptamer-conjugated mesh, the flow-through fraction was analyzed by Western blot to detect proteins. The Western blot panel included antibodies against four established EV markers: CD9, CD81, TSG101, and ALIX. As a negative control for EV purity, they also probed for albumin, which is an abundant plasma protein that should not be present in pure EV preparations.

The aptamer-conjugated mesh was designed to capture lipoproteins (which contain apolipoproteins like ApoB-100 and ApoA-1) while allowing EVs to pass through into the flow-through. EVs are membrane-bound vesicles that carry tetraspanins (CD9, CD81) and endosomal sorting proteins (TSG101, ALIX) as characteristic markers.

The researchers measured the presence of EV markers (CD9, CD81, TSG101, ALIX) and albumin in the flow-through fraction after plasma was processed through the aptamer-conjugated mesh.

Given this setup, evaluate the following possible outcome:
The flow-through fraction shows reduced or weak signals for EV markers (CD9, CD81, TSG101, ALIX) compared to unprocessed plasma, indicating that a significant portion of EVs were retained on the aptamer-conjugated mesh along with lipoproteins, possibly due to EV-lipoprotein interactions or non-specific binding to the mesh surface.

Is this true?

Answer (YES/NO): NO